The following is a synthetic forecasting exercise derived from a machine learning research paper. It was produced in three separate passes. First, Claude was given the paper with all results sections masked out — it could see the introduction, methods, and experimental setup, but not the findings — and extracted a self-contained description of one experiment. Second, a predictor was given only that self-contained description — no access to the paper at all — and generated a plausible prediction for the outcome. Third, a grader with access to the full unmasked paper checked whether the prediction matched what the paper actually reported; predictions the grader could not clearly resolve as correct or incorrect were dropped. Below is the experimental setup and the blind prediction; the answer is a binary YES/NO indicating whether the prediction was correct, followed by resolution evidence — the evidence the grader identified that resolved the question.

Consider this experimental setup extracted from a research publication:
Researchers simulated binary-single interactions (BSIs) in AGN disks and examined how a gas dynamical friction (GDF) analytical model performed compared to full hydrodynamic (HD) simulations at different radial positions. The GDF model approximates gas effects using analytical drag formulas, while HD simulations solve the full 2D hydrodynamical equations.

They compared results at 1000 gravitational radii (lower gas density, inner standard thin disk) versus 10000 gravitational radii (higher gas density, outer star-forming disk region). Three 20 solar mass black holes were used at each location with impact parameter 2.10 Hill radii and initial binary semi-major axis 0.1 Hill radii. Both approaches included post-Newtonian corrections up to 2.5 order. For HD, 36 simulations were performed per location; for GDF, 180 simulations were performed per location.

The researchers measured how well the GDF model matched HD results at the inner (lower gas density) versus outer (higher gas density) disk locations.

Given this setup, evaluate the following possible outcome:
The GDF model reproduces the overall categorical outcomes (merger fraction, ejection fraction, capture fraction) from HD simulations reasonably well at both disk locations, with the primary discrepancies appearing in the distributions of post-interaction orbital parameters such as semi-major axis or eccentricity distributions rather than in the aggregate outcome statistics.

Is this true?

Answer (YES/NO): NO